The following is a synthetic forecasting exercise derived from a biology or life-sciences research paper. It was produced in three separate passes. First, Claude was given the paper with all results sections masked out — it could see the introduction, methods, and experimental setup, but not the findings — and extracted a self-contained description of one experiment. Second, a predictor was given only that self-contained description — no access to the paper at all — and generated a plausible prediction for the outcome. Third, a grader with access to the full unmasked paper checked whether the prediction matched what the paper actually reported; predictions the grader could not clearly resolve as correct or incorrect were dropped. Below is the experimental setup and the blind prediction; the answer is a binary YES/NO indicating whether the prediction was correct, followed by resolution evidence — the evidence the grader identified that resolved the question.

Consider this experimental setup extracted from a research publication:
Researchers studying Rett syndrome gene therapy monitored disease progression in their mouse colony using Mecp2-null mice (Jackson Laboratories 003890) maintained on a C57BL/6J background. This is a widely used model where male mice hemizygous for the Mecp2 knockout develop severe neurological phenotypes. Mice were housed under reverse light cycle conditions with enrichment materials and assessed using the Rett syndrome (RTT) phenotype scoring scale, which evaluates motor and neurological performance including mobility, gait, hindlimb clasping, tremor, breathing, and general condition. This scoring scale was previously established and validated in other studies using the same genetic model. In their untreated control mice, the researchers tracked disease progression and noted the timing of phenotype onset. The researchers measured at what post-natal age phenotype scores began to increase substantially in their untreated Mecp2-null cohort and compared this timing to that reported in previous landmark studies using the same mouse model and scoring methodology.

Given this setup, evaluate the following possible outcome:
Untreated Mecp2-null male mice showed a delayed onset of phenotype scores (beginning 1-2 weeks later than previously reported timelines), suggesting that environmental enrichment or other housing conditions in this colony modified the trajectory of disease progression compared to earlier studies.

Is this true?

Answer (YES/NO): NO